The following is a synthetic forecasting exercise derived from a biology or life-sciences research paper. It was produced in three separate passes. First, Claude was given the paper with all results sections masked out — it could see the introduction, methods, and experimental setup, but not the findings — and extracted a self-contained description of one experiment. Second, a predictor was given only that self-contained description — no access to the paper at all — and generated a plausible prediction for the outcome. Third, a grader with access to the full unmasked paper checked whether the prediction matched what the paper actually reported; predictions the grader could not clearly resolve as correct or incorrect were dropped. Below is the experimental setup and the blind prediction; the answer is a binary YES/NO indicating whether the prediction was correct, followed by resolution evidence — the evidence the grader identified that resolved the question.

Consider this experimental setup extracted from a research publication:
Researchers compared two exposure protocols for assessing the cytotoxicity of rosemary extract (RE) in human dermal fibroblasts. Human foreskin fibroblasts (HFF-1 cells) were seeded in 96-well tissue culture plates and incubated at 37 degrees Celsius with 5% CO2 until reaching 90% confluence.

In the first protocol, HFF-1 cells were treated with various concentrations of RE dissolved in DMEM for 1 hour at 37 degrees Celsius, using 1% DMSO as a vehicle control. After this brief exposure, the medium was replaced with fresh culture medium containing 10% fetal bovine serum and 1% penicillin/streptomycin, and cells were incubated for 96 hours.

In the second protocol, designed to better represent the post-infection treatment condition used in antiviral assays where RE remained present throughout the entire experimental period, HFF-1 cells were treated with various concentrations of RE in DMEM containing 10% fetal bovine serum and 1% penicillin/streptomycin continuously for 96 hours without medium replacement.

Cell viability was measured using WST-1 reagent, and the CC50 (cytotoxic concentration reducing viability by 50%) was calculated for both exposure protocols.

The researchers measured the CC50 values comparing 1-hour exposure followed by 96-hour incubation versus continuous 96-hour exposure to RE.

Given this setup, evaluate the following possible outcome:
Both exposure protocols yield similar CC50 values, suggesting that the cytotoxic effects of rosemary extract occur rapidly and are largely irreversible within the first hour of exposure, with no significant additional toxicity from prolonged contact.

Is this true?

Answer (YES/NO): NO